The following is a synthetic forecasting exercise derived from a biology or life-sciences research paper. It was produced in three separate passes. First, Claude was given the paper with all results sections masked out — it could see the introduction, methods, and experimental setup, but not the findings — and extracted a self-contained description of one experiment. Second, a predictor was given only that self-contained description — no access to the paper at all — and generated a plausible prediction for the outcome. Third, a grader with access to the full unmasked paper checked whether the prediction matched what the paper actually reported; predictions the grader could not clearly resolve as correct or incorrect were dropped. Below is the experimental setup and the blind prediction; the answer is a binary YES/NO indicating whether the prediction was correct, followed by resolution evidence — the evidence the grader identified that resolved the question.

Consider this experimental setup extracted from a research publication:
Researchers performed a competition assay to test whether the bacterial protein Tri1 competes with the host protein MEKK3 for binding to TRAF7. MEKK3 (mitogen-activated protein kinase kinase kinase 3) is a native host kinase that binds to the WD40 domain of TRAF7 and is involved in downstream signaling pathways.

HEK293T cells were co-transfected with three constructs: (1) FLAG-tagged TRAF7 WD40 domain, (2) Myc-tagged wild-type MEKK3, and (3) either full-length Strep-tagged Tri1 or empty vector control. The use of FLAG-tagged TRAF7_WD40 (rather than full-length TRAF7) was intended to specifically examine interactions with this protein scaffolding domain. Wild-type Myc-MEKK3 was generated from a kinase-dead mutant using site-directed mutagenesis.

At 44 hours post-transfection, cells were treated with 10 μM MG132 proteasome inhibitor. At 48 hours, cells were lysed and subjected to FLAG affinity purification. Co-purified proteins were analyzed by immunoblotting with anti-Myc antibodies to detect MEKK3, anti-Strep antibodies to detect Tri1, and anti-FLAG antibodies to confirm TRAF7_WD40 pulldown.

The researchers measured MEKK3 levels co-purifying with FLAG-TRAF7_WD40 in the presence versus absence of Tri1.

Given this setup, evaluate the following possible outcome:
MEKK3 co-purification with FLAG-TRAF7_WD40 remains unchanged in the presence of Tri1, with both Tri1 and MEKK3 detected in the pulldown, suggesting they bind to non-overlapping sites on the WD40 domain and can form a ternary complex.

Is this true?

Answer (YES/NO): NO